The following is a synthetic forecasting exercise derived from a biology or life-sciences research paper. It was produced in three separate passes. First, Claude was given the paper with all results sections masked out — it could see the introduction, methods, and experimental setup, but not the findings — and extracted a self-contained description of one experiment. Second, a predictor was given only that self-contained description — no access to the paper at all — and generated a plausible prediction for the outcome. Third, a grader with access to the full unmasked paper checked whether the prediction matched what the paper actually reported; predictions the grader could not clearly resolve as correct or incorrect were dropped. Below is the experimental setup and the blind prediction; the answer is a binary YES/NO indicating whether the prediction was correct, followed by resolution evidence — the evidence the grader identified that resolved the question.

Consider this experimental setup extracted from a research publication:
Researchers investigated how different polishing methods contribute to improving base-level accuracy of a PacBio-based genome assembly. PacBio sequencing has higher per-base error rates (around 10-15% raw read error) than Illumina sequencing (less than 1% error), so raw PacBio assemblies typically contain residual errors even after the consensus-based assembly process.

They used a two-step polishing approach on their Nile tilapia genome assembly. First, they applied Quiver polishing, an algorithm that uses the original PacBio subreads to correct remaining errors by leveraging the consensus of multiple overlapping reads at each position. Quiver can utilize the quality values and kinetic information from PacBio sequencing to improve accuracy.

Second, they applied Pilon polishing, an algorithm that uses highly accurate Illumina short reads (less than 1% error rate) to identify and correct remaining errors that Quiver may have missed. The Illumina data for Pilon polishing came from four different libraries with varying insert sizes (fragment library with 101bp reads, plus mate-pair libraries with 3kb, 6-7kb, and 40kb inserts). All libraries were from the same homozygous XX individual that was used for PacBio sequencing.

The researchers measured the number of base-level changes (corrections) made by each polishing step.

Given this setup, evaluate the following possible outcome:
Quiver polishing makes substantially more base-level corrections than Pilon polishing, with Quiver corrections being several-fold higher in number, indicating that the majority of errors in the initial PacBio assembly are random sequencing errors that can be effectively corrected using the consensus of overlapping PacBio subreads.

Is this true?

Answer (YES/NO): NO